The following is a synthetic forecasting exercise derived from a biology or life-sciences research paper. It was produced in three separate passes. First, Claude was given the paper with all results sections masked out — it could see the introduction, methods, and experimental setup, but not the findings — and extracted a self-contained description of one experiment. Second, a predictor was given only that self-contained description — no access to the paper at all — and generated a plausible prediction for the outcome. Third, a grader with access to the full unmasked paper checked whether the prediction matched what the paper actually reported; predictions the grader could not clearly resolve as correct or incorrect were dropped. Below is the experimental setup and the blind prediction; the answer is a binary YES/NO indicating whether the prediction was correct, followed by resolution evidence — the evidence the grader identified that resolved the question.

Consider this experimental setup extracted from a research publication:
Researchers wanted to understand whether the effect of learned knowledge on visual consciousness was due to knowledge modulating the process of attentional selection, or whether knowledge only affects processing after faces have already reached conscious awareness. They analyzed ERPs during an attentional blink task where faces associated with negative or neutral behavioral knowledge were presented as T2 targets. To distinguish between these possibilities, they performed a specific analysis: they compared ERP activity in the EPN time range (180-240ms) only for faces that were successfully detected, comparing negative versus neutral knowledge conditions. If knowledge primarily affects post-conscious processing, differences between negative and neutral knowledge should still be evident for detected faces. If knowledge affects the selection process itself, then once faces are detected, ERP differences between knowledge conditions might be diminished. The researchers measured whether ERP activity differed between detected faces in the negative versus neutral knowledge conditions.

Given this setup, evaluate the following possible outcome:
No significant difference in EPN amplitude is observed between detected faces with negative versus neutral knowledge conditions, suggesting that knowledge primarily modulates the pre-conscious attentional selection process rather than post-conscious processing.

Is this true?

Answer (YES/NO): YES